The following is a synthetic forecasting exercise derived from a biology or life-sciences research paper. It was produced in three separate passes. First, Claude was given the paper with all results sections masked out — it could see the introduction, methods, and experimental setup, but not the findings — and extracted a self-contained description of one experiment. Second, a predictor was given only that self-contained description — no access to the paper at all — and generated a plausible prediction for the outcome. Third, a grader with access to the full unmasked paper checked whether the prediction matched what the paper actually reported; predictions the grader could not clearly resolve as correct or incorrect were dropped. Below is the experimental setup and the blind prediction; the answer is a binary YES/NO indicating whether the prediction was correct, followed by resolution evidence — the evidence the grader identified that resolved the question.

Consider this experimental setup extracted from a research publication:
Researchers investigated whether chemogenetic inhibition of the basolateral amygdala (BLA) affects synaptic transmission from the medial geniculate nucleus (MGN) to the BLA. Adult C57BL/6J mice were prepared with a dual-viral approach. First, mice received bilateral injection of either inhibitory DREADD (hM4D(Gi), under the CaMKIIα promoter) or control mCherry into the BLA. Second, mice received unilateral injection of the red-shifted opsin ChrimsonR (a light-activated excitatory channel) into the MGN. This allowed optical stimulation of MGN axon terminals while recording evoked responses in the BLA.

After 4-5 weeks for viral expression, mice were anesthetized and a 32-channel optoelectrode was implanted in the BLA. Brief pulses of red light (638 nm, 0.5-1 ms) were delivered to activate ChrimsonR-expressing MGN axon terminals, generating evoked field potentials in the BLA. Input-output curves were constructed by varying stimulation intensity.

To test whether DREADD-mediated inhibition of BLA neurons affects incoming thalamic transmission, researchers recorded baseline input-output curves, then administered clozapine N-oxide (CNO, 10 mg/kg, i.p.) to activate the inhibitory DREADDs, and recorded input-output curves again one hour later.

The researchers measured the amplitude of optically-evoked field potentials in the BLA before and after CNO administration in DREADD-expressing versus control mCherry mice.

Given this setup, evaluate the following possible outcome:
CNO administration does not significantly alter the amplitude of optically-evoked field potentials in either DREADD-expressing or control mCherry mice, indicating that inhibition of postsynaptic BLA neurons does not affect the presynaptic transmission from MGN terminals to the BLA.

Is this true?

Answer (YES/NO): NO